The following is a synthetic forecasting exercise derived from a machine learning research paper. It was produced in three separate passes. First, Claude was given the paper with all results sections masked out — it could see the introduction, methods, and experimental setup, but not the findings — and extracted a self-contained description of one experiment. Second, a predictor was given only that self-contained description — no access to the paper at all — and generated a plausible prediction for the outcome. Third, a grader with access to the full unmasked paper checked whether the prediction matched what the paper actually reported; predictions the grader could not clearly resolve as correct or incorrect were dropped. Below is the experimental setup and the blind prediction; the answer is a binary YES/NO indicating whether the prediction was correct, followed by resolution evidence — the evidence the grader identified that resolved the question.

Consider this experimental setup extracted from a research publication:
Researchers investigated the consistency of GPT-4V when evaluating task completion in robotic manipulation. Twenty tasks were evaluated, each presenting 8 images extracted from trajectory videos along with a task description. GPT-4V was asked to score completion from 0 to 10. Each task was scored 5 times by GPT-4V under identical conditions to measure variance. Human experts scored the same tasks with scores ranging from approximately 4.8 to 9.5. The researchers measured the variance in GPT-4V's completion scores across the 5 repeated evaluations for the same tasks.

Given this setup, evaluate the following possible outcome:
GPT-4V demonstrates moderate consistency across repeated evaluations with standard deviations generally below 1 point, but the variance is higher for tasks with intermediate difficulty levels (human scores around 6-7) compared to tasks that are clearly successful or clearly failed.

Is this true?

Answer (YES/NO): NO